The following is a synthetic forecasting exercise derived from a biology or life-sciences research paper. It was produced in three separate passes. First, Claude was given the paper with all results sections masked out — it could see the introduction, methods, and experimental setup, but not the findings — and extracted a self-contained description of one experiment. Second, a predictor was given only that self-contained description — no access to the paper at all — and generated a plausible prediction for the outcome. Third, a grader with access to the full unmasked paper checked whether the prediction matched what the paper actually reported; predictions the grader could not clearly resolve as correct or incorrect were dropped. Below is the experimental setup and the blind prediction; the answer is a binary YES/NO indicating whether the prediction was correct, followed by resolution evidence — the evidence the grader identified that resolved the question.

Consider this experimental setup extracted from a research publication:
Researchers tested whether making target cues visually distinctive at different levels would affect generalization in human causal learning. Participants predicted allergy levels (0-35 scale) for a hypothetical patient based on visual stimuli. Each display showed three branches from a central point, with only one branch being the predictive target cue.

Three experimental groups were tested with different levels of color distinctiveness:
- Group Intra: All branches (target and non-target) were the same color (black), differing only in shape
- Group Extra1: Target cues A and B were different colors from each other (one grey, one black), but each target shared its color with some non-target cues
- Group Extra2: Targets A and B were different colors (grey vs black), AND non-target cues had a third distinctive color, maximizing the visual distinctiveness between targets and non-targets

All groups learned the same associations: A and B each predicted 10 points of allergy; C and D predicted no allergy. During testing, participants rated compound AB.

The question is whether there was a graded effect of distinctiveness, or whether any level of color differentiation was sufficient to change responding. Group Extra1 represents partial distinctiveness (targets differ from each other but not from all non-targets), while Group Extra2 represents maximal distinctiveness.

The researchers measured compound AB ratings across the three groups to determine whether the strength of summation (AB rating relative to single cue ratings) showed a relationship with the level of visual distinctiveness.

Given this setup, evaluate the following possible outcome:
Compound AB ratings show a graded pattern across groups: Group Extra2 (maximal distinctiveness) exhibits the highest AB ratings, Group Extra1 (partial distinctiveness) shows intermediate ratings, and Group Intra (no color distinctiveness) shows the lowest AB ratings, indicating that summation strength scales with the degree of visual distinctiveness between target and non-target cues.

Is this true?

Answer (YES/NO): NO